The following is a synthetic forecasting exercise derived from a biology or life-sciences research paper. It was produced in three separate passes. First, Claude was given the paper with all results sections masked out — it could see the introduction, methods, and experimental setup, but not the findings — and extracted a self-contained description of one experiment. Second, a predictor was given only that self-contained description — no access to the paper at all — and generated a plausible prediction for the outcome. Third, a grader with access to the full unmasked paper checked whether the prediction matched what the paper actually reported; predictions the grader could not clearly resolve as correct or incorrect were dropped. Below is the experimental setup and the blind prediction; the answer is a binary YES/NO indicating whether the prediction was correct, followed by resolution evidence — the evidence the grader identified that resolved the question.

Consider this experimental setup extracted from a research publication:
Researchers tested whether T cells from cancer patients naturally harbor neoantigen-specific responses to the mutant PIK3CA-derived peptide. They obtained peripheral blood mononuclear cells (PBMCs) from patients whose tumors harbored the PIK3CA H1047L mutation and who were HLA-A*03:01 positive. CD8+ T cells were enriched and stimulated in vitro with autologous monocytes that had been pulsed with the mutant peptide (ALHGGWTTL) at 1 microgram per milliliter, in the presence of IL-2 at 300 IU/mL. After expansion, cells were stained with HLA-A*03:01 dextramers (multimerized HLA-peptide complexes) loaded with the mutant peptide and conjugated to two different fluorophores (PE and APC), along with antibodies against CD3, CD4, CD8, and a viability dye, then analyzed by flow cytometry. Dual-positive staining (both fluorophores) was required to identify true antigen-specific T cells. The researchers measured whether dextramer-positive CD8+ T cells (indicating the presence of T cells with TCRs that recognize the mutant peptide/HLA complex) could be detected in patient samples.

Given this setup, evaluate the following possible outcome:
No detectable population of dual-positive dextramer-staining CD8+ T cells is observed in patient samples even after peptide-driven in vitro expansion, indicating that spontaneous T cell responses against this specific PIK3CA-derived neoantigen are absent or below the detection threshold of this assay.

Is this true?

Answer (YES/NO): NO